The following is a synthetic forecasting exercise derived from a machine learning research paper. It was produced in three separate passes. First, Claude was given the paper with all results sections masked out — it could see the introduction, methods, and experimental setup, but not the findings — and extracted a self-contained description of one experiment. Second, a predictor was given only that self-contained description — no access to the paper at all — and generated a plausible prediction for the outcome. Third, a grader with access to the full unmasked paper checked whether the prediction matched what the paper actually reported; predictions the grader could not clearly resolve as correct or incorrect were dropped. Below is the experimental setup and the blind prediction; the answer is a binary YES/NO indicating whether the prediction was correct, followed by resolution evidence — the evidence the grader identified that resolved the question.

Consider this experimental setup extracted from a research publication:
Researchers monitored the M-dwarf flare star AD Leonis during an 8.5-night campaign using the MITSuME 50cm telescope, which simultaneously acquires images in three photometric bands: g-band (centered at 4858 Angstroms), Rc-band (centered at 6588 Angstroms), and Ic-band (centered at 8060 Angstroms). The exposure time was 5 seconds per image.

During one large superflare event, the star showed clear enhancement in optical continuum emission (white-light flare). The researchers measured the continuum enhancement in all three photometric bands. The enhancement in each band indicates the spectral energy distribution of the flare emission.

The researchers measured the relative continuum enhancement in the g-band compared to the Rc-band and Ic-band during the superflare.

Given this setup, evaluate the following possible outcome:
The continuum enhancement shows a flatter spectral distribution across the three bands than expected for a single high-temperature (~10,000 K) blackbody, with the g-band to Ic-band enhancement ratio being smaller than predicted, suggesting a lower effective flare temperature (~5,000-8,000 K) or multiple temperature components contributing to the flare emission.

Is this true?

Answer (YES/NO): NO